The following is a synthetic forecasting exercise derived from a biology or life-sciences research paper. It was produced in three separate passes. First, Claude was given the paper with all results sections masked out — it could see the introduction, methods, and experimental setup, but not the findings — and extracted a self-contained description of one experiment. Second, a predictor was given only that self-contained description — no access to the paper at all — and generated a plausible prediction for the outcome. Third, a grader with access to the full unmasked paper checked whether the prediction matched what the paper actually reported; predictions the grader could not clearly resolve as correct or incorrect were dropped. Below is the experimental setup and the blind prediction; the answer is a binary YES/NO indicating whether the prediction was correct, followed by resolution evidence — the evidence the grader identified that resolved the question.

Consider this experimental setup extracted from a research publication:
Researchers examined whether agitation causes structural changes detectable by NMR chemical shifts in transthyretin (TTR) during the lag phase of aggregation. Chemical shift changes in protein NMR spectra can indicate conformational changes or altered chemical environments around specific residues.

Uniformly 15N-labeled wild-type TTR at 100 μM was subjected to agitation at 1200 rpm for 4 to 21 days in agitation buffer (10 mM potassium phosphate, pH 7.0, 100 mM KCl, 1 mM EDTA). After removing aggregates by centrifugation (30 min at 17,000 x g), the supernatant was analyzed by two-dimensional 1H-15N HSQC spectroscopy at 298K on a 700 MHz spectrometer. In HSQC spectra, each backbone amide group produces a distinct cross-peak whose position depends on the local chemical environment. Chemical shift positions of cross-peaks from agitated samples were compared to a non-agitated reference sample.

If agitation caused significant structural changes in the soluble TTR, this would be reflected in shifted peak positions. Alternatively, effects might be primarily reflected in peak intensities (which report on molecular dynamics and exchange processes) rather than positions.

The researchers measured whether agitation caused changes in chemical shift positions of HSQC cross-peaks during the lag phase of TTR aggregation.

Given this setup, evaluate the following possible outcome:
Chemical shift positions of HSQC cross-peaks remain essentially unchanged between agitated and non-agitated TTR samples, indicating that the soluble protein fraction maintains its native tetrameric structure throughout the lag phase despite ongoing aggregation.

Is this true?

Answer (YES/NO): YES